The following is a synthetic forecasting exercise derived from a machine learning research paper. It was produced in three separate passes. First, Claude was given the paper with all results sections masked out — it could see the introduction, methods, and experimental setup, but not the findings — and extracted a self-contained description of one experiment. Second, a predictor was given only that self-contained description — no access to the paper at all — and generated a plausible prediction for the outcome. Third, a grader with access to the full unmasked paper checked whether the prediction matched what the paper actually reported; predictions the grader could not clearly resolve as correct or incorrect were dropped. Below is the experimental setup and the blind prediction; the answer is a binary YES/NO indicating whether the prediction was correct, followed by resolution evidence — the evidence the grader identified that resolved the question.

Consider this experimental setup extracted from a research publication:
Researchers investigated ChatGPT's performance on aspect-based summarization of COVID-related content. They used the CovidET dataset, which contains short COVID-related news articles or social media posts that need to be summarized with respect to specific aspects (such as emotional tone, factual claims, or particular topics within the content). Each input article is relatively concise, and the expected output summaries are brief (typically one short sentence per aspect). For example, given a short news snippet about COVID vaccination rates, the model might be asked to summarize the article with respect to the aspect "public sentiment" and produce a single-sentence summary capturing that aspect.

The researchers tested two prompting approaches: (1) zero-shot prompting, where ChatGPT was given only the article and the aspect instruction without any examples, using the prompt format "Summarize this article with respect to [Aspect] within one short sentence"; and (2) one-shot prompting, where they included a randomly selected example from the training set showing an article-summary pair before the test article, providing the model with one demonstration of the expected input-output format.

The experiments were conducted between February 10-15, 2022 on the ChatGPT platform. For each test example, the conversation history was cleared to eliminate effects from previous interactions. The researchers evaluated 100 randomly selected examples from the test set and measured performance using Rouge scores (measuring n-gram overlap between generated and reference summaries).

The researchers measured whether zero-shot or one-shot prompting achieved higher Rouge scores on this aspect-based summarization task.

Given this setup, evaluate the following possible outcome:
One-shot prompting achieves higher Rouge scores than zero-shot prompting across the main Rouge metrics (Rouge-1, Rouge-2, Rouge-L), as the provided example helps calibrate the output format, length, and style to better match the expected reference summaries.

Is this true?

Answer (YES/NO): YES